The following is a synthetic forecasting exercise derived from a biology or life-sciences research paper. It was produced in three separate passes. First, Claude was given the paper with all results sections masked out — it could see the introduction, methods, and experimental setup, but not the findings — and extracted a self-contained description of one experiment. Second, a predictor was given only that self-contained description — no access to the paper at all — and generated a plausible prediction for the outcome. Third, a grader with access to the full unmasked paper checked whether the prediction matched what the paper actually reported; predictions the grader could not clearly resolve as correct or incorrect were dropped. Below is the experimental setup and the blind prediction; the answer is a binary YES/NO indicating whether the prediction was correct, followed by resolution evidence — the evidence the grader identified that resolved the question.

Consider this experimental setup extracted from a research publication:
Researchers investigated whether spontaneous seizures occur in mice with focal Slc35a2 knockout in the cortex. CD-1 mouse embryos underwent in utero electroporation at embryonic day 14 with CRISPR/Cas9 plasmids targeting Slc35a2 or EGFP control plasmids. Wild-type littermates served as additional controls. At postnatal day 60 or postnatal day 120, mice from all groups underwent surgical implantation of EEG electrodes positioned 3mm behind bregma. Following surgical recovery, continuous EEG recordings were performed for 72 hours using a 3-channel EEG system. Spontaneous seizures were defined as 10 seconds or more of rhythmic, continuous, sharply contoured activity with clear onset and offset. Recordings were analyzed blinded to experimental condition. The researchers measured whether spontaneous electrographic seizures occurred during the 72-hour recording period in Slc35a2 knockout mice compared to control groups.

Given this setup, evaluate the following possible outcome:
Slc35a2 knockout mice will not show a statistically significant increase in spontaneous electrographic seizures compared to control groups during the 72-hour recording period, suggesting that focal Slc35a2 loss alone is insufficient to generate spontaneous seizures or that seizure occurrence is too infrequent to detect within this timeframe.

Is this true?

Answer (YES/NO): YES